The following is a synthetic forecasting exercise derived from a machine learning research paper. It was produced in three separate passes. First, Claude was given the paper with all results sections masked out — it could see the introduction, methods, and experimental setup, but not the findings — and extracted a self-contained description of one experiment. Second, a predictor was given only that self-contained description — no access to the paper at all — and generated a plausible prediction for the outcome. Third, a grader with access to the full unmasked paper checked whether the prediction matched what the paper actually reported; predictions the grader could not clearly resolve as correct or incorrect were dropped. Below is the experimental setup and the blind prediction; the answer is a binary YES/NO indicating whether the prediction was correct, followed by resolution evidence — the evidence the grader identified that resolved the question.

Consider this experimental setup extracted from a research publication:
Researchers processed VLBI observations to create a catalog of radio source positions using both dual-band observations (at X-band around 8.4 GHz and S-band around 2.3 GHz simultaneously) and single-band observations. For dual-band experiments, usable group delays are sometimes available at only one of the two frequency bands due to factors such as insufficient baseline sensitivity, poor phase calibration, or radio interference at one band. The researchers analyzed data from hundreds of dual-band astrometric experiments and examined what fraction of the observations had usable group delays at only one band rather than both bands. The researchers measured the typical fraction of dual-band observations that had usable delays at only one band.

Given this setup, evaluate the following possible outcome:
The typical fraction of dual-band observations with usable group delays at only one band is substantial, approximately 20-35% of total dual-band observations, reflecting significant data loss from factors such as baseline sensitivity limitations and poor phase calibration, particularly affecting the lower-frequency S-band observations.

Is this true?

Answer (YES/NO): NO